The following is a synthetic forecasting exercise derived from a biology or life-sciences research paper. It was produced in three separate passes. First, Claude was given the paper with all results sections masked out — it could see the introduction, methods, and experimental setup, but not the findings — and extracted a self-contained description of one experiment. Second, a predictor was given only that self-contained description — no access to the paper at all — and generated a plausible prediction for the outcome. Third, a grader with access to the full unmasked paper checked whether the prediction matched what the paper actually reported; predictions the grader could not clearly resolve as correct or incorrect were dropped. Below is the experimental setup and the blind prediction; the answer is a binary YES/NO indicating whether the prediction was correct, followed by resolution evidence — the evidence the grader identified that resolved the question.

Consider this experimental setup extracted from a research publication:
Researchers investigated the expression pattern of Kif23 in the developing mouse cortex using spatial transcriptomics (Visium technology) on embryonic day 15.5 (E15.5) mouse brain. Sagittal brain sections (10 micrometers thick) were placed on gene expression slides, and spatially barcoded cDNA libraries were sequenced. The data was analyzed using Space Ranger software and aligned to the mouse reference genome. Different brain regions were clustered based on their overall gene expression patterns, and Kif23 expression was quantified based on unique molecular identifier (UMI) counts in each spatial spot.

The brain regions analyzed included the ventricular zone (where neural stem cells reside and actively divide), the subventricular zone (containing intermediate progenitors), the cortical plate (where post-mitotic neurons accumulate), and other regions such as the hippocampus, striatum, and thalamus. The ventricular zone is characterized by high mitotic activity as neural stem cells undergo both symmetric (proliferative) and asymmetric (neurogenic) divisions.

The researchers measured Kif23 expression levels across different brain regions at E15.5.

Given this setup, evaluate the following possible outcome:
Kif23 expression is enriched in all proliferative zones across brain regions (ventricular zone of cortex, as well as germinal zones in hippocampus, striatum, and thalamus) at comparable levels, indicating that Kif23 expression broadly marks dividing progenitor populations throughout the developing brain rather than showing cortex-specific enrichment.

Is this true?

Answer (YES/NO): NO